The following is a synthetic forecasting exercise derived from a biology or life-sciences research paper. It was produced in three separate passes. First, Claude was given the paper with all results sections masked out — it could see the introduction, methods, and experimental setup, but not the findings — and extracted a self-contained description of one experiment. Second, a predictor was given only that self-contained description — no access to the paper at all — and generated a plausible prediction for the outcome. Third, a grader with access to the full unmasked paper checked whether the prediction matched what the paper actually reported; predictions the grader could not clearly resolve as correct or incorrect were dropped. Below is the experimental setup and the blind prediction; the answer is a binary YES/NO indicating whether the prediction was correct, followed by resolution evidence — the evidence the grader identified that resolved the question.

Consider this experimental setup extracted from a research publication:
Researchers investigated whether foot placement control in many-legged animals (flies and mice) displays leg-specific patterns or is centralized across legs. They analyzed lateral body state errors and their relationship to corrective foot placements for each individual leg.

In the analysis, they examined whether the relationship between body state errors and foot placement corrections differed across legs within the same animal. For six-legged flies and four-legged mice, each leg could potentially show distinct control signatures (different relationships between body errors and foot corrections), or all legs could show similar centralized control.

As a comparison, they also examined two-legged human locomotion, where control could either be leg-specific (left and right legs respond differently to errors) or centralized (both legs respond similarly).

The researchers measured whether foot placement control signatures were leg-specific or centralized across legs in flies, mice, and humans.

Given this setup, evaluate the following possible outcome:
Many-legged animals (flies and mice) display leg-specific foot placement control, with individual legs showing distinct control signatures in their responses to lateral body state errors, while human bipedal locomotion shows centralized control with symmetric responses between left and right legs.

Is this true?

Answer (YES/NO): YES